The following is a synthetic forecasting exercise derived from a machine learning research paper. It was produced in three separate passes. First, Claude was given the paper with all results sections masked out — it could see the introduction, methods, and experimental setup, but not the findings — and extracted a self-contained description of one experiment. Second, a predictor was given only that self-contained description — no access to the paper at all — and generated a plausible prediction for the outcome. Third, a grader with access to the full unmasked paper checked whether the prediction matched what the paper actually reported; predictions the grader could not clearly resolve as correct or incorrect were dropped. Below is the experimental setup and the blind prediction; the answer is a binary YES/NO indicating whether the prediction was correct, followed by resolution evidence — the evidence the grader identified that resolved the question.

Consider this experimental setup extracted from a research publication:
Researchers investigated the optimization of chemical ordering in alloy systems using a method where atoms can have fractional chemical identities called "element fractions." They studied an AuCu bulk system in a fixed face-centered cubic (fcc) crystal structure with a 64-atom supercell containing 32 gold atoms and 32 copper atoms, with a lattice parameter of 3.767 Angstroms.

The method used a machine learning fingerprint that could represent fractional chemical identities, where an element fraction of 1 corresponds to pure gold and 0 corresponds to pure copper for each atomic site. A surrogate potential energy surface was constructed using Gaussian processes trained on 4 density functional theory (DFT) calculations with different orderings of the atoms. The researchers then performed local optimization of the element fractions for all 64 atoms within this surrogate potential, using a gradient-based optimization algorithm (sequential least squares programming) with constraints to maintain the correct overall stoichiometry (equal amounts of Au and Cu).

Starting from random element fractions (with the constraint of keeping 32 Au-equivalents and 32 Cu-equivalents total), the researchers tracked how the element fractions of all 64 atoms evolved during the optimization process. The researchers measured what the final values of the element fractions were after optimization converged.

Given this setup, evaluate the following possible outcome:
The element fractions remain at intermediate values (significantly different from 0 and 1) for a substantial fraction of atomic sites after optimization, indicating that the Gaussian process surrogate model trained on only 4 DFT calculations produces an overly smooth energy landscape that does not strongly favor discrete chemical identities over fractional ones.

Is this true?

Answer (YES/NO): NO